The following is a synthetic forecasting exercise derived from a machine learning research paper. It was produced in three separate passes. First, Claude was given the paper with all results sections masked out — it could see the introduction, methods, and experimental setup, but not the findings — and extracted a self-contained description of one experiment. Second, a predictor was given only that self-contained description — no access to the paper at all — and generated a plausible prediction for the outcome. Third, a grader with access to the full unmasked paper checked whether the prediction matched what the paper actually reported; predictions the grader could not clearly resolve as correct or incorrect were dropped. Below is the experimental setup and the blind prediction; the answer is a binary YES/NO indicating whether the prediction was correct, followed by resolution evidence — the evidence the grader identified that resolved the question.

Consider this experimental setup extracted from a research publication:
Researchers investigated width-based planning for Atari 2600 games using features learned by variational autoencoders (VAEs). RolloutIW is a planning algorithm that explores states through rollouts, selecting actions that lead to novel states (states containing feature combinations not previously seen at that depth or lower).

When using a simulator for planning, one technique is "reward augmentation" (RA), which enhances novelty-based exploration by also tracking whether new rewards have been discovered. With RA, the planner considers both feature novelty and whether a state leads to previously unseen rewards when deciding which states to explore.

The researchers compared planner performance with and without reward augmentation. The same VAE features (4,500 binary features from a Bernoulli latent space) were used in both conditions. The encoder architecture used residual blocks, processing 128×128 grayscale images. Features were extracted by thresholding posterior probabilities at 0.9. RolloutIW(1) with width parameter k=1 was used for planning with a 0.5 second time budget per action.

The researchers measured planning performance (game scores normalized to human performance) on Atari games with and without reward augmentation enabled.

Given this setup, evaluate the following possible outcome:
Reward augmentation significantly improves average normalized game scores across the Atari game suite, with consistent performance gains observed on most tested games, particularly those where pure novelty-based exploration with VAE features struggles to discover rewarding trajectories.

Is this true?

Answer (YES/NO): NO